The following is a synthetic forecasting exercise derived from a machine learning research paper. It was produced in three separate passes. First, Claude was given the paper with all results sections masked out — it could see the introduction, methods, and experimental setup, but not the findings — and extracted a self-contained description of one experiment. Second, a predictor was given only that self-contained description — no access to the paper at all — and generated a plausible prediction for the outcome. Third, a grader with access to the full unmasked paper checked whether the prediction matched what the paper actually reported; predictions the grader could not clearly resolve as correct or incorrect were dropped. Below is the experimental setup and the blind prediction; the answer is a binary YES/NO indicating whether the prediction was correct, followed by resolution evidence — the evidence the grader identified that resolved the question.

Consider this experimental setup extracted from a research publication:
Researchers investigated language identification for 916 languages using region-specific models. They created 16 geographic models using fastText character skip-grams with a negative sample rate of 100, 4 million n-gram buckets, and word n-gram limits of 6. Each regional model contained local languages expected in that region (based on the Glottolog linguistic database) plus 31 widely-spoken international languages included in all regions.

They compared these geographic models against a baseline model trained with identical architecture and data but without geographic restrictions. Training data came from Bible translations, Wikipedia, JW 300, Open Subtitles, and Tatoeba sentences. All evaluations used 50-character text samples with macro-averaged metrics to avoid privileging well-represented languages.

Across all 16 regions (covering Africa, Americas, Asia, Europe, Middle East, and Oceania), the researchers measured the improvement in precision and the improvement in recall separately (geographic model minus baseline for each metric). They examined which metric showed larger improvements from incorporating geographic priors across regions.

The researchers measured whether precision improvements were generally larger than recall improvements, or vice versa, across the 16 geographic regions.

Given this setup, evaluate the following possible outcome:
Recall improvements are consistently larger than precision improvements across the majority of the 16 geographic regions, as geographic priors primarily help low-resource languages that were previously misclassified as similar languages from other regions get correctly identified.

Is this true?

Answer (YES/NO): NO